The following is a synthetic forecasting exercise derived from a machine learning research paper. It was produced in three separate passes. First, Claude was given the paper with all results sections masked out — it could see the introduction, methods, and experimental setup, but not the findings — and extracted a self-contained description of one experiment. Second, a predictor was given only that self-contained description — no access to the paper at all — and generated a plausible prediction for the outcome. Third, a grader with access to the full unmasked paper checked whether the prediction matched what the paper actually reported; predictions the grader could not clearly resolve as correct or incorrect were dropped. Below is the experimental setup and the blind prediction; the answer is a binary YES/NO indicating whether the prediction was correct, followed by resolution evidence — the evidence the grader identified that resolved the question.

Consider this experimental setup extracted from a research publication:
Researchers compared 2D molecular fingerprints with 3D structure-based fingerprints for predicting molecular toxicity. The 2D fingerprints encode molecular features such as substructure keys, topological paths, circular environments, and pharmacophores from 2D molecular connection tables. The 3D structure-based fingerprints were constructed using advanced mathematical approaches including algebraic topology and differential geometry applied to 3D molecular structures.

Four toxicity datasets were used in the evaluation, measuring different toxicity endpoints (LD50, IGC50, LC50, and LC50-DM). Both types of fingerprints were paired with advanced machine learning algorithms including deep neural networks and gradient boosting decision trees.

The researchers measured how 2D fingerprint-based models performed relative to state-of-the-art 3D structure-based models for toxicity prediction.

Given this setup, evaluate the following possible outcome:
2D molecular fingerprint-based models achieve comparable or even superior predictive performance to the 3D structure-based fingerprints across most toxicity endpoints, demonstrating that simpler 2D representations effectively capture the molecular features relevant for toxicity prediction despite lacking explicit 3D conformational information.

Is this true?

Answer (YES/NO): YES